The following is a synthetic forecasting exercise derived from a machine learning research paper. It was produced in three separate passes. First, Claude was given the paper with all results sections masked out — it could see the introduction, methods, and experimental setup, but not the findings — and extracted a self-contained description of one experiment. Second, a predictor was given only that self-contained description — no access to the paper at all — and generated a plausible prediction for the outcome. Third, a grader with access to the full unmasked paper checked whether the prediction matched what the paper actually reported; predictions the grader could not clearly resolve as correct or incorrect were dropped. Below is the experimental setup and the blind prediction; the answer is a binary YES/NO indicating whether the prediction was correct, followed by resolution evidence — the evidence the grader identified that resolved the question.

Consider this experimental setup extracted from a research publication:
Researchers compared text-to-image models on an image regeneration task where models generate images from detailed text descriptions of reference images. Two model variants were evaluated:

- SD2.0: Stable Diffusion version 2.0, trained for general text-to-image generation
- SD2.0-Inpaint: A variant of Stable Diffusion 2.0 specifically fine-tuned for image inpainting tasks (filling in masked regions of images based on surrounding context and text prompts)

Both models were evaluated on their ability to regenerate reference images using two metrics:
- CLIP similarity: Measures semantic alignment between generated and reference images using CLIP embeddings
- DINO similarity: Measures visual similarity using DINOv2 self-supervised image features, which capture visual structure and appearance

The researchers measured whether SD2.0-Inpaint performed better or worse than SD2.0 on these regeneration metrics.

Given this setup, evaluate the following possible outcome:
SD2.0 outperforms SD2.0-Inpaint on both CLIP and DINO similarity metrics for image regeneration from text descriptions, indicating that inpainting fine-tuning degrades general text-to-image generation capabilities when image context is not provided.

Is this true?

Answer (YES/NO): NO